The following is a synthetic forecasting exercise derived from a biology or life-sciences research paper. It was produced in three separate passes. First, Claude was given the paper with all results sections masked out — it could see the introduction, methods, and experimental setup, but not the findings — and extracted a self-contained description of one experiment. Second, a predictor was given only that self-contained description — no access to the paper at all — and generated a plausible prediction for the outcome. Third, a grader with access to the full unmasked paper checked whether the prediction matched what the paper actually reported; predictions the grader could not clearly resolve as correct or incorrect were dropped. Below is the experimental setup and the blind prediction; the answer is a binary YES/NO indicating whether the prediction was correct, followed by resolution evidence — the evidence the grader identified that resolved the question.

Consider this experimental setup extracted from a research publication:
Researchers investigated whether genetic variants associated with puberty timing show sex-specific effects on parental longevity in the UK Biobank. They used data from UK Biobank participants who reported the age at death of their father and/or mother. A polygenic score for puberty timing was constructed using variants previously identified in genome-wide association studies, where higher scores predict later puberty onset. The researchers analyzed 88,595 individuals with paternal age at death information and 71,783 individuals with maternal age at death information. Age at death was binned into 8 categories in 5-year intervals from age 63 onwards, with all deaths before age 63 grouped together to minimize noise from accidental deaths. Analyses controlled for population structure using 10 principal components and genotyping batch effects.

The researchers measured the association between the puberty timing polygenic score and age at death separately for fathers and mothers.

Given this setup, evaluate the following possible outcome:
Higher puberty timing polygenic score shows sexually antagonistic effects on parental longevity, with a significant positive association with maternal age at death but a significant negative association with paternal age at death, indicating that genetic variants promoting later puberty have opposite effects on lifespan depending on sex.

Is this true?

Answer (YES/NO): NO